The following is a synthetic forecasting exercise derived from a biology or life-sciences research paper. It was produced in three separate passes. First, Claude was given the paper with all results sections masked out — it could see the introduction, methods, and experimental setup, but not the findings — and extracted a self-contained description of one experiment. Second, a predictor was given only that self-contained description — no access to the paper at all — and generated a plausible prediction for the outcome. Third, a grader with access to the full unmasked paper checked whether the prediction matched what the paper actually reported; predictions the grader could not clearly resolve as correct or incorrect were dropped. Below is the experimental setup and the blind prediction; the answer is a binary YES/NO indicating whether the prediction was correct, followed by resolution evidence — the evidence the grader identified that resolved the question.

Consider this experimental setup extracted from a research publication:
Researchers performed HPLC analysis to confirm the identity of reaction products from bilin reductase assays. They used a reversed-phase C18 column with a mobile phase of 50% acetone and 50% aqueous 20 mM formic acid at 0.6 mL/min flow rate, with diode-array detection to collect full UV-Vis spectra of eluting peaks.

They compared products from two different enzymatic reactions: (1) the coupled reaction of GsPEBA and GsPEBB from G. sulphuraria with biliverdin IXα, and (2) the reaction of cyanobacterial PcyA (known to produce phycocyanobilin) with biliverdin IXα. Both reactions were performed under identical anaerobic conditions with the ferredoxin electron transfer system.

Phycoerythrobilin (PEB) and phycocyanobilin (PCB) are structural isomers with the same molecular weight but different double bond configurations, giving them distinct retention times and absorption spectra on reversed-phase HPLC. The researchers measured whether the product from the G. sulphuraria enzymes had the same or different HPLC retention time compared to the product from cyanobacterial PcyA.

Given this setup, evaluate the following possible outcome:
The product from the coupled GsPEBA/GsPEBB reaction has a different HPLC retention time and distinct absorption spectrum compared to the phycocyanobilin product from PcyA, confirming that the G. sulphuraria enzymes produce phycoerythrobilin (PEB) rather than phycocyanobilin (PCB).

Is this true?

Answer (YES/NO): YES